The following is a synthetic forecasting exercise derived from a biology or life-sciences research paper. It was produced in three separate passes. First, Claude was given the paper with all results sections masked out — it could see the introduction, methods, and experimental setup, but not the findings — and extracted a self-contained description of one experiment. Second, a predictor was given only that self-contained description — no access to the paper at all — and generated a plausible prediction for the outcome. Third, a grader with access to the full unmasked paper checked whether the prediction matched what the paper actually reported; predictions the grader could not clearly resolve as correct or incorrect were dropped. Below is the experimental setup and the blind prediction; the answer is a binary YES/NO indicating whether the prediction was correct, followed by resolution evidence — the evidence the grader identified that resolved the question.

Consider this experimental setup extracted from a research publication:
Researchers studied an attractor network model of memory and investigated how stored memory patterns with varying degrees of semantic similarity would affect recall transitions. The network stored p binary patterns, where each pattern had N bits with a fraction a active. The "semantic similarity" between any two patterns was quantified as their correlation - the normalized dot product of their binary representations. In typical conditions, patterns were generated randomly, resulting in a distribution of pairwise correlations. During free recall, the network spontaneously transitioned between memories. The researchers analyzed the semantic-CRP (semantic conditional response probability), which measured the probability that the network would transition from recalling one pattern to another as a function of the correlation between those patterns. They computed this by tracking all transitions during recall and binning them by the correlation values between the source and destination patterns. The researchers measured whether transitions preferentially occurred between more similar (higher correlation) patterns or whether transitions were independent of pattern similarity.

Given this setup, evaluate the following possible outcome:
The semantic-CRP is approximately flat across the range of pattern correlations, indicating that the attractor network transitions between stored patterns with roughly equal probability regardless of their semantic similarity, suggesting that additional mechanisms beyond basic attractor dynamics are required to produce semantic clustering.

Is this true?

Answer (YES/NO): NO